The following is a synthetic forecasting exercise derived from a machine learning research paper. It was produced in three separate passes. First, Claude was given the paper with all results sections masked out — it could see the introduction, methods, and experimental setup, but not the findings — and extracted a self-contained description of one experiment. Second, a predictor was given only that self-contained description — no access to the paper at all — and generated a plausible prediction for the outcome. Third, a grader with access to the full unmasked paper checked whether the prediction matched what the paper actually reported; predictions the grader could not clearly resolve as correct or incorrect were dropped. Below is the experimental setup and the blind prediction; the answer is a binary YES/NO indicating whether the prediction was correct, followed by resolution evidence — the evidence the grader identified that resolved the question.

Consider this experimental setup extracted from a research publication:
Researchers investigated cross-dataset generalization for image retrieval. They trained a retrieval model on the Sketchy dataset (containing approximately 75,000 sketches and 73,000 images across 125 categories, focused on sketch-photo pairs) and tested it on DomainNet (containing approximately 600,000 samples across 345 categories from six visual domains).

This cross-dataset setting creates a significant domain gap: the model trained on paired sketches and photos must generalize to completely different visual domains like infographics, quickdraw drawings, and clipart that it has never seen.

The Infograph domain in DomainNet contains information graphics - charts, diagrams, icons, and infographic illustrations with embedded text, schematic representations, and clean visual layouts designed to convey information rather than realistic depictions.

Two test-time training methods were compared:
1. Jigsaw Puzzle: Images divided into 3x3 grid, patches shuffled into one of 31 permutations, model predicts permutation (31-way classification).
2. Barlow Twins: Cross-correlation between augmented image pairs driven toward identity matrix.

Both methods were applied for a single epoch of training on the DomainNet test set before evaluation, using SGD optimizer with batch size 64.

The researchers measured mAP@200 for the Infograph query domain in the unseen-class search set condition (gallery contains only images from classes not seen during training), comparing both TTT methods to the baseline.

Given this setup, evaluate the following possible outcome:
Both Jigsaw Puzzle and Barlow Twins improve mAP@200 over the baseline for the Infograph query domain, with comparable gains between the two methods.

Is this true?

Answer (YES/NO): NO